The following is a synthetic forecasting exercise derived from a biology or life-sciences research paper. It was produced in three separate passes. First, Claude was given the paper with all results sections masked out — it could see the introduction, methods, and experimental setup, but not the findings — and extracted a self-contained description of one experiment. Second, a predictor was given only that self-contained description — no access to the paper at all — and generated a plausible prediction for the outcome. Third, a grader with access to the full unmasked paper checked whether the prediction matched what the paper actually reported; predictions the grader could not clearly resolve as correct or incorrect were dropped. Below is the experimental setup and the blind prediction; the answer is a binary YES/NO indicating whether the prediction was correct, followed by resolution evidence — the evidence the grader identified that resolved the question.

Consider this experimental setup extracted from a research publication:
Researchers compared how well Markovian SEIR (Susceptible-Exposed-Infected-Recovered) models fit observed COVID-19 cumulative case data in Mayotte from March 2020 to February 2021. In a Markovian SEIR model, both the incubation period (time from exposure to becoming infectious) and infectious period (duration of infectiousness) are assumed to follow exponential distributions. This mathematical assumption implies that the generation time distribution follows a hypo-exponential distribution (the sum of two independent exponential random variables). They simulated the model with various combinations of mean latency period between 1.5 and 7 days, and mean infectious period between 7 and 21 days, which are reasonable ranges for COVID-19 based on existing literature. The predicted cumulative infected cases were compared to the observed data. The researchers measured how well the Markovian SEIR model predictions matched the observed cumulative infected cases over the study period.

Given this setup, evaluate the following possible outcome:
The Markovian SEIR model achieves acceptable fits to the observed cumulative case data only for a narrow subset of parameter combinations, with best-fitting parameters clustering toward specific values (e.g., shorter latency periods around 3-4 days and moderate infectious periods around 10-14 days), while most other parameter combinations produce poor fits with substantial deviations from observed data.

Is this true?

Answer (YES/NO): NO